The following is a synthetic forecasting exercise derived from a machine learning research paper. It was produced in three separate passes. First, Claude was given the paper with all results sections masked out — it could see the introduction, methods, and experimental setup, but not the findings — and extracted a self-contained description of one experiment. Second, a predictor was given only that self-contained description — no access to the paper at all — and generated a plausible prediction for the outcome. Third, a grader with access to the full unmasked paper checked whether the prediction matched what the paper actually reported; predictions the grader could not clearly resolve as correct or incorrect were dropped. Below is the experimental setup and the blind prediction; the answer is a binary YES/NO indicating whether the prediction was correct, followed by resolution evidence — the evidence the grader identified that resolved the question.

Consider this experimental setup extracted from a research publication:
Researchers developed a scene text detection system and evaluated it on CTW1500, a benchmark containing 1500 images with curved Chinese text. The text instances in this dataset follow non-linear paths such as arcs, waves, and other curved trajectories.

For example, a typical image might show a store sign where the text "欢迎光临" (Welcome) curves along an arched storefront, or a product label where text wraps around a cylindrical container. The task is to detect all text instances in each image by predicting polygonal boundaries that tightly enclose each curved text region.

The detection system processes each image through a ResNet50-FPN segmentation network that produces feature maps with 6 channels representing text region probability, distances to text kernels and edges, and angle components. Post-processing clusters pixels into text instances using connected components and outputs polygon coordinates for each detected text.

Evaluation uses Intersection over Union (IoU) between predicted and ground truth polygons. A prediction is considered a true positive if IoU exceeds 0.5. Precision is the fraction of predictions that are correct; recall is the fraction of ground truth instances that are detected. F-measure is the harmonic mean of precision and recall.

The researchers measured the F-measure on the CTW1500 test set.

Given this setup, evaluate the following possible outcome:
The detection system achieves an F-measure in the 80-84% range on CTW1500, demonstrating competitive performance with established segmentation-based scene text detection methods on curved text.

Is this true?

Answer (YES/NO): NO